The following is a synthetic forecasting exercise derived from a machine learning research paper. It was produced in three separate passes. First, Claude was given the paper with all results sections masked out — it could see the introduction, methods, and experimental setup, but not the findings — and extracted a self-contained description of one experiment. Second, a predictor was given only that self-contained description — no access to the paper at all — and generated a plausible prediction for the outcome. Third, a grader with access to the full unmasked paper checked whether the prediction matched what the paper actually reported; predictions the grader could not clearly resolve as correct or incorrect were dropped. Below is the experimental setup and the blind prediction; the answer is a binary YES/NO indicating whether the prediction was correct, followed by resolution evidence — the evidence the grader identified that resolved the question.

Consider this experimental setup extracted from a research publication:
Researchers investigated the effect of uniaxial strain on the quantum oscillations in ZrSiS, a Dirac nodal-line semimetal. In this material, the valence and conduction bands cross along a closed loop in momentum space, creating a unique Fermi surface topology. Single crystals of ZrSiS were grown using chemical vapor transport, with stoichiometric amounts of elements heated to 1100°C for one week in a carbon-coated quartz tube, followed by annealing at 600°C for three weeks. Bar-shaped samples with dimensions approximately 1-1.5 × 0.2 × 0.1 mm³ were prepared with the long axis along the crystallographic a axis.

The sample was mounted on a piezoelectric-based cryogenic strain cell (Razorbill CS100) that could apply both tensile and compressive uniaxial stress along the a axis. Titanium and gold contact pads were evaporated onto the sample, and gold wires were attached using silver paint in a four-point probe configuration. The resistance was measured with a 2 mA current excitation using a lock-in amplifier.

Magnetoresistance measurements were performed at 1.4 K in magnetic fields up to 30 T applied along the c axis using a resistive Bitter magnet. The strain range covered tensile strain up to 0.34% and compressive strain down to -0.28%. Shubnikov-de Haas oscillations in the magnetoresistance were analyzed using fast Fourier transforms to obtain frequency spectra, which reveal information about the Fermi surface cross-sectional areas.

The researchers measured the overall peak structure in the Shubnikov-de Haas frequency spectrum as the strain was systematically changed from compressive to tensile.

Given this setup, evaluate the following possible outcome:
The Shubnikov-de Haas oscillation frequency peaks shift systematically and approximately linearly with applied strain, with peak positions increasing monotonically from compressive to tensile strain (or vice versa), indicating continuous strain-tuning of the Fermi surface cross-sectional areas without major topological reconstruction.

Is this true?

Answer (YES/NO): NO